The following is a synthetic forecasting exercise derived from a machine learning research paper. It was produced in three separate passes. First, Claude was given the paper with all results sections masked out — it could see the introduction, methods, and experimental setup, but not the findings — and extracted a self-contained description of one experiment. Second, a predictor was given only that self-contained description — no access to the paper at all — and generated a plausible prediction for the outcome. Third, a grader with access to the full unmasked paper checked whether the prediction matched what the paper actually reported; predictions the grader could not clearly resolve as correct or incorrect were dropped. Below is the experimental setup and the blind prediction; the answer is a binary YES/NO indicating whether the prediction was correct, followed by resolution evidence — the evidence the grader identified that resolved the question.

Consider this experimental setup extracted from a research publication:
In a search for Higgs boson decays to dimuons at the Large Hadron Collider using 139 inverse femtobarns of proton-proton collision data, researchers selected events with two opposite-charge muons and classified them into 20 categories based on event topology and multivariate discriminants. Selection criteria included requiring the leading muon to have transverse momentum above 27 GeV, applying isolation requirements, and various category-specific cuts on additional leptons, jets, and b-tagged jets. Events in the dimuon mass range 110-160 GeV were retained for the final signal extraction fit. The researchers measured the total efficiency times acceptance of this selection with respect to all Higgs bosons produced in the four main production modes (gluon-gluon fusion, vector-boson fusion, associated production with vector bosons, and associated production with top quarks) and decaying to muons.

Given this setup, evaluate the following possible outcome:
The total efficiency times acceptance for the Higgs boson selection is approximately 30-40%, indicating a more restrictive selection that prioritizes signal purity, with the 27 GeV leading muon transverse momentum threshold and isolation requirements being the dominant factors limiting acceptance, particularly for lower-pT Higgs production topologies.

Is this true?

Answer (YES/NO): NO